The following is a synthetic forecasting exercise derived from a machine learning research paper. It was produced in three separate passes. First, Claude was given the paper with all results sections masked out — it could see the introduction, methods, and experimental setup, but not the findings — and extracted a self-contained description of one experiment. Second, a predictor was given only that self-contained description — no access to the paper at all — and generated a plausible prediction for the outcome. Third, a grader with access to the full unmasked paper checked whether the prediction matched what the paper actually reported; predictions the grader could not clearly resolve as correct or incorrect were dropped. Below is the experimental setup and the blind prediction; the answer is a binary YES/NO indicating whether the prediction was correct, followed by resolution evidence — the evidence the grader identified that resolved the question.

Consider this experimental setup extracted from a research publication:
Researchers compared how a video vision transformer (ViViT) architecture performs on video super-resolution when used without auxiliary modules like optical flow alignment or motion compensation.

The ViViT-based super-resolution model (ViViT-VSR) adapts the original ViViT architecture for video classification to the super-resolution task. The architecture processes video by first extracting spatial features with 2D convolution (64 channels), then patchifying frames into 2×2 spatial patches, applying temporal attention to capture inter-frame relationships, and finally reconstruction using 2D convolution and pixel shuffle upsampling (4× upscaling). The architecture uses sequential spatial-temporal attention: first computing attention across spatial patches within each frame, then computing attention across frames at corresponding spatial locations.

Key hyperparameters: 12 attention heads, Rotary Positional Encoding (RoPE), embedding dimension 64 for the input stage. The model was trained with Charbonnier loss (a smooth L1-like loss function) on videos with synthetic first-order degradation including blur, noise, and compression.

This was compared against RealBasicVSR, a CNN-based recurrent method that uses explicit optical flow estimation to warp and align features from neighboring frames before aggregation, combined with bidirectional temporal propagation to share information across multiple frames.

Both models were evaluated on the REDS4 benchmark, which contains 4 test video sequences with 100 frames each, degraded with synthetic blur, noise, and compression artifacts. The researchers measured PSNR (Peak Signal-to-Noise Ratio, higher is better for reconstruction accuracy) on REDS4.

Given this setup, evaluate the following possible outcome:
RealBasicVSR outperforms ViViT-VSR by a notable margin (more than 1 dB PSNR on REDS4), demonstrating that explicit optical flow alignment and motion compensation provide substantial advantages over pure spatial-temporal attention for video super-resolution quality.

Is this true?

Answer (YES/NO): NO